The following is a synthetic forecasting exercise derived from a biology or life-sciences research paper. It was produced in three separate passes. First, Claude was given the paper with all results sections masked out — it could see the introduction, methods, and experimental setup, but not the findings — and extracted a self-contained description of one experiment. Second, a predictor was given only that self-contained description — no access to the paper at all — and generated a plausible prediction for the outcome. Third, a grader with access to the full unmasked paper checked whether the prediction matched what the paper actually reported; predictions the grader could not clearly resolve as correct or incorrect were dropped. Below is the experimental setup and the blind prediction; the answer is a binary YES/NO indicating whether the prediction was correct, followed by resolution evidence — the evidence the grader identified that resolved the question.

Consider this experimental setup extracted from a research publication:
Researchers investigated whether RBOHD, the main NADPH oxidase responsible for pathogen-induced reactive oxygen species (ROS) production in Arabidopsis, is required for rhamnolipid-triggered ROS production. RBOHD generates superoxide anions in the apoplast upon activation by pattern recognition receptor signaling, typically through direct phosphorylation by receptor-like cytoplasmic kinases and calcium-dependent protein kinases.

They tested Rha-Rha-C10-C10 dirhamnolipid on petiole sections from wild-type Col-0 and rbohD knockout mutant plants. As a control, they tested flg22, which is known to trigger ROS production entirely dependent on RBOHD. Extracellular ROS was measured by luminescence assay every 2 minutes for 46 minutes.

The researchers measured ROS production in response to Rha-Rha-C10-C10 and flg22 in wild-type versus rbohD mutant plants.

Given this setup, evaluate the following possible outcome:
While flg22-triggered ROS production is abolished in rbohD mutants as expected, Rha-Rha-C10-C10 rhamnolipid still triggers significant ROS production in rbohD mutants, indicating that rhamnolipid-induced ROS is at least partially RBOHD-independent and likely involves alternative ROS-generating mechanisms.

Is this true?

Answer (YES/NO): NO